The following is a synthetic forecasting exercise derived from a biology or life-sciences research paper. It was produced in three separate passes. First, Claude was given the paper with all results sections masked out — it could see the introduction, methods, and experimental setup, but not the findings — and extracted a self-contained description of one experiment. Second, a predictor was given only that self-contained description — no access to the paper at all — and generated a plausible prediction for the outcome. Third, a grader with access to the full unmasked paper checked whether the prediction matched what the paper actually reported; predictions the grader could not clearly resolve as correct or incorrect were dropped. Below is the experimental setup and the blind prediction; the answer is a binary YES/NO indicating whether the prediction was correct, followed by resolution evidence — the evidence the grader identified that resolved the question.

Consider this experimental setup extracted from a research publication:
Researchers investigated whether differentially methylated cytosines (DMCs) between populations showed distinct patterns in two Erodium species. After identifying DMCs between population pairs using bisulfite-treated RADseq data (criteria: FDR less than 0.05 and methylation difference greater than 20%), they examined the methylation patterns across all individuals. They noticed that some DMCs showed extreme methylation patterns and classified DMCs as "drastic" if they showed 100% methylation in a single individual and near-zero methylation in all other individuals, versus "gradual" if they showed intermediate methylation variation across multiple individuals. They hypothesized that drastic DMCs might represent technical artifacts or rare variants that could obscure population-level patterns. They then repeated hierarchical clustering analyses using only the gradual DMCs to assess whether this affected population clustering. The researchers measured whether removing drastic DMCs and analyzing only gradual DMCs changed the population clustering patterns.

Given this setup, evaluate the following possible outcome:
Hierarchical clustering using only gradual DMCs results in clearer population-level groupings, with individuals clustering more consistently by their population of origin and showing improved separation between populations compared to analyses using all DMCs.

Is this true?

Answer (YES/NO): NO